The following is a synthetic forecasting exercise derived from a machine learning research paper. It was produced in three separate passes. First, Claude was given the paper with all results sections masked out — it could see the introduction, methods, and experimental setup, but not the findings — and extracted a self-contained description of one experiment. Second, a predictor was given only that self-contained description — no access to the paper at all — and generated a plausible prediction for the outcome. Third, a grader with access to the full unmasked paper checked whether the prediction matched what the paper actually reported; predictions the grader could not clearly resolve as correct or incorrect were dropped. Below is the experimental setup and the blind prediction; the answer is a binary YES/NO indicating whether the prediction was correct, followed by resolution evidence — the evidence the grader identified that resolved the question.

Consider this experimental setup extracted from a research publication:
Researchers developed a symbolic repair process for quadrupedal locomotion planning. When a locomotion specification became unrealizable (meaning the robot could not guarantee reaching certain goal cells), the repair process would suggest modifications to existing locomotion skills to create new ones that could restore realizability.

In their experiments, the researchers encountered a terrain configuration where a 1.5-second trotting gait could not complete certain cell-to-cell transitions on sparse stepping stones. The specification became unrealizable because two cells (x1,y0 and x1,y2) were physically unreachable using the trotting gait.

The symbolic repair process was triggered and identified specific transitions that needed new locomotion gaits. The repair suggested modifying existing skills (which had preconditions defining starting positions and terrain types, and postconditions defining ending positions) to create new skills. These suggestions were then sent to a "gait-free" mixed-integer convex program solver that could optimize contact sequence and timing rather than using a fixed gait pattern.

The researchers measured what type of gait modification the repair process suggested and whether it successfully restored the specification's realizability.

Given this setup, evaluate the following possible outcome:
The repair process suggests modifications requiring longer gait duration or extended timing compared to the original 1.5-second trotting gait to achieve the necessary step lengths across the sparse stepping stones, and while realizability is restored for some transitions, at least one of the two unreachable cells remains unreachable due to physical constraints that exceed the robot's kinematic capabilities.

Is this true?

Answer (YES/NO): NO